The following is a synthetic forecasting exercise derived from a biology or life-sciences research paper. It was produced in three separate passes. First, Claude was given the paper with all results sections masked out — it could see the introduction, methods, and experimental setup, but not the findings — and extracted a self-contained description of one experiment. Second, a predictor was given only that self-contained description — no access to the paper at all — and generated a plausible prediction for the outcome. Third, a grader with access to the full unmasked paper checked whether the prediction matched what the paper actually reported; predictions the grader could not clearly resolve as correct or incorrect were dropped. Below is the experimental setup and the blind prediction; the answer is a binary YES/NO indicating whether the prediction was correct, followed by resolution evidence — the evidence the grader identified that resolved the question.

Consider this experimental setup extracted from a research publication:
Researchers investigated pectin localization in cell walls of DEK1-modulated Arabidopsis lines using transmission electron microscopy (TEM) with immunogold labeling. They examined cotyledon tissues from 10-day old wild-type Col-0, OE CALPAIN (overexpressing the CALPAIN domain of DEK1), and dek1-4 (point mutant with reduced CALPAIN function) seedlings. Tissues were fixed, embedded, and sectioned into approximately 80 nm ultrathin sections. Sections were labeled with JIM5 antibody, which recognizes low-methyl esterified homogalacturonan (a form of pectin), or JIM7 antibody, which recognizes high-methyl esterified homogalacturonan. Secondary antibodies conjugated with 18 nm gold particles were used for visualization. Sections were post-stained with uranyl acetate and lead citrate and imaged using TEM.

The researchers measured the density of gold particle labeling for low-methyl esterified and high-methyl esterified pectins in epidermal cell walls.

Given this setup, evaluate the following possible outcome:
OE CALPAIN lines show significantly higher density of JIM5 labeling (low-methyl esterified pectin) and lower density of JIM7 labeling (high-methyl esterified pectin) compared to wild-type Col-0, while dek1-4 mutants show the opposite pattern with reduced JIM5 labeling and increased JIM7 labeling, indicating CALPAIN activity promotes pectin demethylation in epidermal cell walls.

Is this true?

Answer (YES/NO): NO